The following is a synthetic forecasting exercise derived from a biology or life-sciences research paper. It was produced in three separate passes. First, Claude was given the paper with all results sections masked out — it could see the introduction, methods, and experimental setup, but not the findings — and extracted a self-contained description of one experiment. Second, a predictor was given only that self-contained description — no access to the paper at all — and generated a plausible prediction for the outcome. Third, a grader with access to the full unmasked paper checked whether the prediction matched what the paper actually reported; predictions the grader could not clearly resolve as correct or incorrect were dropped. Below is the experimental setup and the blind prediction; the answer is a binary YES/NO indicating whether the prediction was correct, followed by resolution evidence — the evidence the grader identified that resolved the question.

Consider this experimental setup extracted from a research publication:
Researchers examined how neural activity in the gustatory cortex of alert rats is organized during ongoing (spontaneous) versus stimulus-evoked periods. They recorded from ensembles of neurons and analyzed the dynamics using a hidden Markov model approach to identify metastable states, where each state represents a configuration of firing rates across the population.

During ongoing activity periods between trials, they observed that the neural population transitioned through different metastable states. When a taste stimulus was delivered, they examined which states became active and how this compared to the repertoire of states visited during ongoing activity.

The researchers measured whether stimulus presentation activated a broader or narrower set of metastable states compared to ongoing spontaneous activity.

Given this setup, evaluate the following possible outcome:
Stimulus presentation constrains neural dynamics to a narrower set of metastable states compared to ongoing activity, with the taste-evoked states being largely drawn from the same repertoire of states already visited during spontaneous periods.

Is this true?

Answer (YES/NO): YES